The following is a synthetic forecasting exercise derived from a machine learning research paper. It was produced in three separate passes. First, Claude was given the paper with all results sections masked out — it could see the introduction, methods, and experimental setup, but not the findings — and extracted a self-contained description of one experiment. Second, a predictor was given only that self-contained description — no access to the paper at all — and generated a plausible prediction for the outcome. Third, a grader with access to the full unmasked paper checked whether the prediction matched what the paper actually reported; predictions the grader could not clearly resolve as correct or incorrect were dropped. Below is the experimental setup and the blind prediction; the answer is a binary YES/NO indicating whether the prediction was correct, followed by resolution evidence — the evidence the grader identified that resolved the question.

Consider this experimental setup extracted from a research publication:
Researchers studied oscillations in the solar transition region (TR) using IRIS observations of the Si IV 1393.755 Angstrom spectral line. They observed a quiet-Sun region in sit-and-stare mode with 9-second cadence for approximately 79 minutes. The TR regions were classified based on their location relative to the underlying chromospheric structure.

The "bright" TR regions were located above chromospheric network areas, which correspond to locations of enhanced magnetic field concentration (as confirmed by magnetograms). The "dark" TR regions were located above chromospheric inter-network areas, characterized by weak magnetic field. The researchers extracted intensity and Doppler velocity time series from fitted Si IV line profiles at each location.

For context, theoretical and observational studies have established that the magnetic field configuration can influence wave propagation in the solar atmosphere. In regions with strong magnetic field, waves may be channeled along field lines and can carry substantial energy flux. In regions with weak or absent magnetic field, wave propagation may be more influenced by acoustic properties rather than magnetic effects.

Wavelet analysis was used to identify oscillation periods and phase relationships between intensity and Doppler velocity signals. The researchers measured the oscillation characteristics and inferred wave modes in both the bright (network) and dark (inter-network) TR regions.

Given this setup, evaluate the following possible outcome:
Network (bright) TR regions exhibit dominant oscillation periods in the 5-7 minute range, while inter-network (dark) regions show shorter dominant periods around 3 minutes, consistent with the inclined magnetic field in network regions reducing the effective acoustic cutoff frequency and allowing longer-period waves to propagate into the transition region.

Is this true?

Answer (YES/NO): NO